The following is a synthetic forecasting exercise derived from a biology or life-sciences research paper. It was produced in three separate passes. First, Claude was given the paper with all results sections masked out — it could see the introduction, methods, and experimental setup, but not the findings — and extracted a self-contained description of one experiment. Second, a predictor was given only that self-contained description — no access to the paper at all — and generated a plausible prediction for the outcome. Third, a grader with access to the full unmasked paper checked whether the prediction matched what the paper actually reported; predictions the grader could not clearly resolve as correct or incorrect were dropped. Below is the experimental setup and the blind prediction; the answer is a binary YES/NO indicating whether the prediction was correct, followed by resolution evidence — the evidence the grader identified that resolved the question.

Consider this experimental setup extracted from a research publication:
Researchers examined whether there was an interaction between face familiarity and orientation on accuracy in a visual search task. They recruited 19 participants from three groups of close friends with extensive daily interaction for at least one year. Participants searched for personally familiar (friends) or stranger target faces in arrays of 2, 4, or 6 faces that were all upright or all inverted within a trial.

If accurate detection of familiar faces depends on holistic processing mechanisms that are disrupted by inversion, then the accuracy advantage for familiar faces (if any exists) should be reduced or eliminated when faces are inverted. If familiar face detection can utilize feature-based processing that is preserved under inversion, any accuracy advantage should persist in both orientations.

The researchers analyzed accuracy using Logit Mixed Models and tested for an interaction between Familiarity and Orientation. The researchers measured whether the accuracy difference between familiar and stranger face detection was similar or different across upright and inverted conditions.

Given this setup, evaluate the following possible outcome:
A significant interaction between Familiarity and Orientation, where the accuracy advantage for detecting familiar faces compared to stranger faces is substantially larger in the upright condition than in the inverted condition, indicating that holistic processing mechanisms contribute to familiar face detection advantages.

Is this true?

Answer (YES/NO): NO